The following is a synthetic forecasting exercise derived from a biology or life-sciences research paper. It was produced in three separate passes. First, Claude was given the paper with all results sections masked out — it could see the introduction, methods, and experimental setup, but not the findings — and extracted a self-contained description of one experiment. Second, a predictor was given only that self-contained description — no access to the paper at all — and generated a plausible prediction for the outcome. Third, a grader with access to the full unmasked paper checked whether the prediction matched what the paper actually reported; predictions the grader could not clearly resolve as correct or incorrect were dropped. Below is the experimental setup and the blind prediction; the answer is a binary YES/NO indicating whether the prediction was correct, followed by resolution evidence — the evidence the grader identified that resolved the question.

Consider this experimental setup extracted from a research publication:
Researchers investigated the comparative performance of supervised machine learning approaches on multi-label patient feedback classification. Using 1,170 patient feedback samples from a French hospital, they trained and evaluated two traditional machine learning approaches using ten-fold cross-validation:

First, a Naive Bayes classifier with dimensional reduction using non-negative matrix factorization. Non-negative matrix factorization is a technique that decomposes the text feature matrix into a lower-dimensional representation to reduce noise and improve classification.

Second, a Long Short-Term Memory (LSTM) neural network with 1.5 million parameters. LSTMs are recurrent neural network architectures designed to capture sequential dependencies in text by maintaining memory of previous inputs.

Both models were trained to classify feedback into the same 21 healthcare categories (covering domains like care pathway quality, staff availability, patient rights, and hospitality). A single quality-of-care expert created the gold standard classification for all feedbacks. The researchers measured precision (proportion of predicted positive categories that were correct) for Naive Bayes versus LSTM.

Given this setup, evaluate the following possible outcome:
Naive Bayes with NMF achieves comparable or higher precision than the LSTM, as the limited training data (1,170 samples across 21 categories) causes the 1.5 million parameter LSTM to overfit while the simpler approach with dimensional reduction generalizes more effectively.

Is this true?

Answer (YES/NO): NO